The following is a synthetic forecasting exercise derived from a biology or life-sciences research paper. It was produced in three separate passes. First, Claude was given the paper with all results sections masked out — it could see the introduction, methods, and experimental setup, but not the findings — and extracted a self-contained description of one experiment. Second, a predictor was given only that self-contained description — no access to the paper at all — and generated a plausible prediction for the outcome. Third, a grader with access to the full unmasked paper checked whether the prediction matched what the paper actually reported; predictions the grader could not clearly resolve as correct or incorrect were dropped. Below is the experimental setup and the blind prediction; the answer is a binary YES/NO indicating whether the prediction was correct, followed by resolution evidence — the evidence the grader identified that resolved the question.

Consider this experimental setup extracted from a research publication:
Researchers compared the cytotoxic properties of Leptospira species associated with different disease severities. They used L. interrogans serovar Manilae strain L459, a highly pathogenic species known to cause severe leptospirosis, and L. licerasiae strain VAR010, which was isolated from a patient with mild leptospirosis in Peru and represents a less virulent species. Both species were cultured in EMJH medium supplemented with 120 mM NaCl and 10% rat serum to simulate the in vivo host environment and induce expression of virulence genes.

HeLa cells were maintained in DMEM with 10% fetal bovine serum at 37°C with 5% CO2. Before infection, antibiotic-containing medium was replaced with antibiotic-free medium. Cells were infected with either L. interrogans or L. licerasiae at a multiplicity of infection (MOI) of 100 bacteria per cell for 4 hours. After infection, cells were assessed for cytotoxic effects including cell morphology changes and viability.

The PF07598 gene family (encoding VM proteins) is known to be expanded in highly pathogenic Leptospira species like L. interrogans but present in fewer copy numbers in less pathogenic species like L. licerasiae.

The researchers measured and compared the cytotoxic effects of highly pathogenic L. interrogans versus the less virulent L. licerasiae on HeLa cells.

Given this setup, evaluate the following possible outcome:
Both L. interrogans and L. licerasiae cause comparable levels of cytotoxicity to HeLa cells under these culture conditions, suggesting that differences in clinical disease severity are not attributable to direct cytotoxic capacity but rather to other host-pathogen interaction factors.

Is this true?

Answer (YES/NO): NO